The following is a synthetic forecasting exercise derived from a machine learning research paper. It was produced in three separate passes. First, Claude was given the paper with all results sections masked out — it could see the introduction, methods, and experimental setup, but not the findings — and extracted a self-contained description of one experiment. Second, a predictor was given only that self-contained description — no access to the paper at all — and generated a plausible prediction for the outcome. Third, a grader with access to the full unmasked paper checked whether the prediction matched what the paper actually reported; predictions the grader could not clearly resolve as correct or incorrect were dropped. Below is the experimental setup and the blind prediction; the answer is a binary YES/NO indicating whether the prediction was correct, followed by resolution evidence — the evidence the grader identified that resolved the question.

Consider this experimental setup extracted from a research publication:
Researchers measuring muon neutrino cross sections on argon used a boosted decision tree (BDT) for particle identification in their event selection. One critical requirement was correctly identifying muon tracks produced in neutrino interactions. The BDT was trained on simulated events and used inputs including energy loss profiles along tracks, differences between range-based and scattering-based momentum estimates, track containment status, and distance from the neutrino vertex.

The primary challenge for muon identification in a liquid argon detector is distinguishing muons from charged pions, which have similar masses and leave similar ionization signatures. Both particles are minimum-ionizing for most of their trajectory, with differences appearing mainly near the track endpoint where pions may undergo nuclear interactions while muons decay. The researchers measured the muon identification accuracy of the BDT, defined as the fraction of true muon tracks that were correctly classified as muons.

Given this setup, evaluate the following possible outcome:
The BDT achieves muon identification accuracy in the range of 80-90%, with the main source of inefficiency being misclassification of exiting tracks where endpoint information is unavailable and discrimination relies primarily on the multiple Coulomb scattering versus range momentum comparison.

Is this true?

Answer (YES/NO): NO